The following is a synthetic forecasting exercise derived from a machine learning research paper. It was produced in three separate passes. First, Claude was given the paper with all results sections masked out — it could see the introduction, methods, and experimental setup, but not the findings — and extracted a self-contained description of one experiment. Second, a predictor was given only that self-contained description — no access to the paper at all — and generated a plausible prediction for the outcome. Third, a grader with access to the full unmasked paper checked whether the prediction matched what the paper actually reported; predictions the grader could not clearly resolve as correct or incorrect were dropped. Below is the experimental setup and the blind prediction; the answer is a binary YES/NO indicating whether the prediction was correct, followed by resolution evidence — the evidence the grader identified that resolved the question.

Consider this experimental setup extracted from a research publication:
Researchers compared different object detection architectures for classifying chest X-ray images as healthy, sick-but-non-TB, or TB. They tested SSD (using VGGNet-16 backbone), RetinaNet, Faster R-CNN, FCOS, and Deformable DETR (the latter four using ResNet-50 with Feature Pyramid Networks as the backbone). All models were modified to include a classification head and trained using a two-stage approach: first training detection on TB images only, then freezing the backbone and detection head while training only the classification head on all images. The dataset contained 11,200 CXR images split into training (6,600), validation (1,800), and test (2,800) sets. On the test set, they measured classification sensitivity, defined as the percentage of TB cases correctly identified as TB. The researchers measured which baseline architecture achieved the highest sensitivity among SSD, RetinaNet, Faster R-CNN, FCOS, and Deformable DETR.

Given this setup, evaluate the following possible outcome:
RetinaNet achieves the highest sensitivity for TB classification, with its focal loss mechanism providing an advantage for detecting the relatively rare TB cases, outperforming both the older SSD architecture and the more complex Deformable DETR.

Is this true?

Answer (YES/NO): NO